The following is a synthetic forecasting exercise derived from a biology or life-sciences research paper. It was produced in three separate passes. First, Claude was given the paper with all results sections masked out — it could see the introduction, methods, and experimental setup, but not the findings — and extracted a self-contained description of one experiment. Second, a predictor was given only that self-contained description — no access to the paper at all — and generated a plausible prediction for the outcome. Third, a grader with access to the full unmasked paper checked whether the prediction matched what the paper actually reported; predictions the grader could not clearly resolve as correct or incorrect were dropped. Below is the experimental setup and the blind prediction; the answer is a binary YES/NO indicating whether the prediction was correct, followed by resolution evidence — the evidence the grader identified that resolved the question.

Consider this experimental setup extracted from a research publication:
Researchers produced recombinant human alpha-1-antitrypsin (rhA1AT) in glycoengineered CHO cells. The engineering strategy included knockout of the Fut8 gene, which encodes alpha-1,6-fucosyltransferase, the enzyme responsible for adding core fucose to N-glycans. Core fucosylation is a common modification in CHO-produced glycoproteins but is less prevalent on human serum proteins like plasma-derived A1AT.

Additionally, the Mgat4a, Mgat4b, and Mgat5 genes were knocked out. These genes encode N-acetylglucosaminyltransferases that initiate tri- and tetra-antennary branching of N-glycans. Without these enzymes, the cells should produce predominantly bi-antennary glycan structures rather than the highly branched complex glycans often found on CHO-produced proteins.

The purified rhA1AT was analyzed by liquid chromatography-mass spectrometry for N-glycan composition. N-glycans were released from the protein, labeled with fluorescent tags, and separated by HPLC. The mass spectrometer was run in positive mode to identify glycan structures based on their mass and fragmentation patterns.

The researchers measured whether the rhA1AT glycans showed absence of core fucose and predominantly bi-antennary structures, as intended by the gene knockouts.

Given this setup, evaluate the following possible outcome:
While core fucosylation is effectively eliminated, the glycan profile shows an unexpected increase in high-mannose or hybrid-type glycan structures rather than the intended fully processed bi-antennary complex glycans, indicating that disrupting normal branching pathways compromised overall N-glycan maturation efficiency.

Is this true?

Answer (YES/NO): NO